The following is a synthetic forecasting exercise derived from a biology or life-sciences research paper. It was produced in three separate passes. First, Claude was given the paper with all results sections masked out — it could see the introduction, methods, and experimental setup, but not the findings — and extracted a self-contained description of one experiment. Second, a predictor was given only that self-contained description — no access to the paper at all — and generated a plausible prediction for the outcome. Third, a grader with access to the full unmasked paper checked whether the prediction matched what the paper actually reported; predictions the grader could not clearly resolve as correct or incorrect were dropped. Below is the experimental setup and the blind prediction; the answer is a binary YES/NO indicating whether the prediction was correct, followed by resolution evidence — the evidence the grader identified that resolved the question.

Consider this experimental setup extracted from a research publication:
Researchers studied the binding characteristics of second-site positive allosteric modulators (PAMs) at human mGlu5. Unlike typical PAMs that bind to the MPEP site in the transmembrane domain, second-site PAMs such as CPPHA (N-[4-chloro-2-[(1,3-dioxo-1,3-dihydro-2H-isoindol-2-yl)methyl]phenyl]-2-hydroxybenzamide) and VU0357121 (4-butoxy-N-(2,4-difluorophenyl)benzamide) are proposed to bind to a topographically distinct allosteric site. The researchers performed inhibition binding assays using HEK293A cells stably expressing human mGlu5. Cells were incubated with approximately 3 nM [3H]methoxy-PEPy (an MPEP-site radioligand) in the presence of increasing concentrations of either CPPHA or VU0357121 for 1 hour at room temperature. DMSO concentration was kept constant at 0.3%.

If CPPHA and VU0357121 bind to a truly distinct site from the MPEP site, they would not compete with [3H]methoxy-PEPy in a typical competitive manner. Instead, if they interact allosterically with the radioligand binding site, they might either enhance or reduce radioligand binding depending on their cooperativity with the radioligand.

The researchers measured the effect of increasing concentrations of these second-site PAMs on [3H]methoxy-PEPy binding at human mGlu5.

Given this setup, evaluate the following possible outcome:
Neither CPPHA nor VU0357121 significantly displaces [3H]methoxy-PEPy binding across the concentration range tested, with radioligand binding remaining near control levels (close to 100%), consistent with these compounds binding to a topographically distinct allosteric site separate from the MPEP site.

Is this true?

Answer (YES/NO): NO